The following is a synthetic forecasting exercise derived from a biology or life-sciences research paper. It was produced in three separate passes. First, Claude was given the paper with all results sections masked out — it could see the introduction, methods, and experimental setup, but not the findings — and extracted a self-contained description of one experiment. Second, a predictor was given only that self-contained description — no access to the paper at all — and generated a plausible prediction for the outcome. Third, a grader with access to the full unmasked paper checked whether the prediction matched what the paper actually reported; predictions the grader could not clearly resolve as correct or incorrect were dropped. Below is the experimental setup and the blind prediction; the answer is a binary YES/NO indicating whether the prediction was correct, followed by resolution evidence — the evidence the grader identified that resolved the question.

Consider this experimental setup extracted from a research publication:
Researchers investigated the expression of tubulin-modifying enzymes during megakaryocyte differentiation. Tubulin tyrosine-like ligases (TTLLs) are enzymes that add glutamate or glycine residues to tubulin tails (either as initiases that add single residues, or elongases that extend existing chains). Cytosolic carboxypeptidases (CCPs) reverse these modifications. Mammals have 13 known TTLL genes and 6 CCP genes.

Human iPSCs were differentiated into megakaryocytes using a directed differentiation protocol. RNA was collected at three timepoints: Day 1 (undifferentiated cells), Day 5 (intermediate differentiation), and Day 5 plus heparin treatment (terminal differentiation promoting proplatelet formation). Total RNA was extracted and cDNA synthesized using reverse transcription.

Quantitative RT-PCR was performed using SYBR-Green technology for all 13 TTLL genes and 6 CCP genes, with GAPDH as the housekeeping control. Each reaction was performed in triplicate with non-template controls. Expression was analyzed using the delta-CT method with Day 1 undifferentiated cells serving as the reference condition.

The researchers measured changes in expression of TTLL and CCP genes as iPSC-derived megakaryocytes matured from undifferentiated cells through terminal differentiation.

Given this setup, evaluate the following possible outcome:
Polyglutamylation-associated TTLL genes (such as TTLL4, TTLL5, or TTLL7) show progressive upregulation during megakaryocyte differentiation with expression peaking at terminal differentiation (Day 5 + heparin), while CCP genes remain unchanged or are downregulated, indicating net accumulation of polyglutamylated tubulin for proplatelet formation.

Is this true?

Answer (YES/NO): NO